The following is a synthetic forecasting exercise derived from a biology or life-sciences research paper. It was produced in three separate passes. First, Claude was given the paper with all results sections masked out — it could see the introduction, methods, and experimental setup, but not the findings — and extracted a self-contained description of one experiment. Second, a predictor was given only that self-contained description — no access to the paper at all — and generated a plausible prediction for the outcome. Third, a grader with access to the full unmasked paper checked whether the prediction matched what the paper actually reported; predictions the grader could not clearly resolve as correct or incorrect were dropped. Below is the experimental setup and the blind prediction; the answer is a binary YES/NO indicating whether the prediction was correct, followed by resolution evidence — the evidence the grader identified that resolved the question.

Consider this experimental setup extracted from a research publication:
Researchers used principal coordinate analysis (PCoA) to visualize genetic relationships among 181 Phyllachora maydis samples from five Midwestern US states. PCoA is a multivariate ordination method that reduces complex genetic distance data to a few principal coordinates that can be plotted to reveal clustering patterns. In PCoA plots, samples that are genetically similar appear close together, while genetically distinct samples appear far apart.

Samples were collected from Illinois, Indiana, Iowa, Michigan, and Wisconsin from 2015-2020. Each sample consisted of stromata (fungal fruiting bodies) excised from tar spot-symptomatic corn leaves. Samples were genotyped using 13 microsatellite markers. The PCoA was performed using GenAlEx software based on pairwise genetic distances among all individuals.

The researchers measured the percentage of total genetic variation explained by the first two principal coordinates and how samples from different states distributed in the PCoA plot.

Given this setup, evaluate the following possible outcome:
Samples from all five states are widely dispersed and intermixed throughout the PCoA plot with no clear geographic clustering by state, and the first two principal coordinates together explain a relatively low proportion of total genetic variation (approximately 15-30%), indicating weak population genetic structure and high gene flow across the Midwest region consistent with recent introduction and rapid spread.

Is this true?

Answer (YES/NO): NO